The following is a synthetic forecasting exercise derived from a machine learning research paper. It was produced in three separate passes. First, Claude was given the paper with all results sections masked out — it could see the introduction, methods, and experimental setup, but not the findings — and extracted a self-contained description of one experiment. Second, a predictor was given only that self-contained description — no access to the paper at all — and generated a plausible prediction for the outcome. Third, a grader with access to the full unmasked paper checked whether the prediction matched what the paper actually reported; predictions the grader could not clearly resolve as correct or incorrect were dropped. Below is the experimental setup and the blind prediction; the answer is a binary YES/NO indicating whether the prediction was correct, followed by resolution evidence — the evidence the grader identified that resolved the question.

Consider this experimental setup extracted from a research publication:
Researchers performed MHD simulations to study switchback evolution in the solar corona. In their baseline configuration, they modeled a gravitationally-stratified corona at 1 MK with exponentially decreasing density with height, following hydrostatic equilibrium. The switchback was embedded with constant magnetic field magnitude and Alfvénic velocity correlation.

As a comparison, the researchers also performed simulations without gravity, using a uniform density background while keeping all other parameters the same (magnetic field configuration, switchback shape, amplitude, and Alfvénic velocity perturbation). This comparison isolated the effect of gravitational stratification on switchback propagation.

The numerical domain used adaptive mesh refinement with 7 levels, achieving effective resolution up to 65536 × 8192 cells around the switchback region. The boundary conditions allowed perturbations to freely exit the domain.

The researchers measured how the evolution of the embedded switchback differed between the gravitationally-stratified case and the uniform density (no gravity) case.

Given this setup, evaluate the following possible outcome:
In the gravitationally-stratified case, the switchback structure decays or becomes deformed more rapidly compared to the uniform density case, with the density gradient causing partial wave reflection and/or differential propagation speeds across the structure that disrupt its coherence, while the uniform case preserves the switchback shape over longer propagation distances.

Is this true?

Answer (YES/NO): YES